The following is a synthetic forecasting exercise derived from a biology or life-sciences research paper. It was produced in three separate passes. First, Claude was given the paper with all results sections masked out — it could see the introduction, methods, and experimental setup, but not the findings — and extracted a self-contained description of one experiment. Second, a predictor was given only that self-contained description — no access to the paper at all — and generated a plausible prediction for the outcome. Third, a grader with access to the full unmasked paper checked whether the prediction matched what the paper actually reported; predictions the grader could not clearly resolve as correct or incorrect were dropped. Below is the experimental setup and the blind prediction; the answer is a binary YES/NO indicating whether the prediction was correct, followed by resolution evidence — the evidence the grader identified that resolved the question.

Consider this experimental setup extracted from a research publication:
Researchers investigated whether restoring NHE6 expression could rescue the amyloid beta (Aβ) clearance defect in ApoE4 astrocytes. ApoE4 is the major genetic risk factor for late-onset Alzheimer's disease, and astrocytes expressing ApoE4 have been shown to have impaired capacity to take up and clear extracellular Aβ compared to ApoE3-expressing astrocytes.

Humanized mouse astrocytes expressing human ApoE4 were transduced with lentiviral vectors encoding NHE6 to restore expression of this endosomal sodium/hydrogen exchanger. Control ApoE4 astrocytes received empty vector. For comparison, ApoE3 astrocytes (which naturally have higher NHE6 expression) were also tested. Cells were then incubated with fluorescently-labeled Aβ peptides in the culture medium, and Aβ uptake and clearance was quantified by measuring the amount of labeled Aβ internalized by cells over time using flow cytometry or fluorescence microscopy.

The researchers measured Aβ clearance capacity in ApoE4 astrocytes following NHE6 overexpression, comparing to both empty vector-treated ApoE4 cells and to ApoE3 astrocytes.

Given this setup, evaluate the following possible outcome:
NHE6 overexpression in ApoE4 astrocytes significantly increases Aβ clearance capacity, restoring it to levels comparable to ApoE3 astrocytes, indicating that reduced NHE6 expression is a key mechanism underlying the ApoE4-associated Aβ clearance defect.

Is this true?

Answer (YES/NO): YES